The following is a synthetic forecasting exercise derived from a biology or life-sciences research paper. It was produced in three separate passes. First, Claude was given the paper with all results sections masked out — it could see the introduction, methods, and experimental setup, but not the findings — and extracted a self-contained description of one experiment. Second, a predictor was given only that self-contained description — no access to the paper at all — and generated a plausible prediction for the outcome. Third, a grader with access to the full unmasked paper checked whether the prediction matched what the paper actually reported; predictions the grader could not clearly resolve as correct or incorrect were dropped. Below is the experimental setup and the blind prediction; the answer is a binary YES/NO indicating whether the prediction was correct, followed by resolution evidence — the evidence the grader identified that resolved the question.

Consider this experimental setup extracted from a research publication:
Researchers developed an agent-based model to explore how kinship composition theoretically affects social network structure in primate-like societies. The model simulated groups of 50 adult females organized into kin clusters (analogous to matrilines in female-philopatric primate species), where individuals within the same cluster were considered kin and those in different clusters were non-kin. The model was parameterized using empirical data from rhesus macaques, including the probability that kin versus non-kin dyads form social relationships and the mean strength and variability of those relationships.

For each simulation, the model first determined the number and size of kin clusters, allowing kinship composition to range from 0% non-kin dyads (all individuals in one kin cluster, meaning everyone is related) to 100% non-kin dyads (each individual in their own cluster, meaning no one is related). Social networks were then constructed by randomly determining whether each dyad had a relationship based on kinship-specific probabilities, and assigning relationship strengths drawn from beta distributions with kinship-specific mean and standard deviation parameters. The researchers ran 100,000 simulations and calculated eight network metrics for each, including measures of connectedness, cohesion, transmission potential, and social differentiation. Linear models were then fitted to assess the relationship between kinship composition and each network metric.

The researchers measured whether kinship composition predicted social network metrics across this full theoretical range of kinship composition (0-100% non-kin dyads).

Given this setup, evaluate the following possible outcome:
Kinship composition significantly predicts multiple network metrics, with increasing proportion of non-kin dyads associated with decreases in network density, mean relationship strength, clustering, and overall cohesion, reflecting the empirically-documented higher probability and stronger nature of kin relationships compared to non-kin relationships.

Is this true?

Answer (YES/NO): YES